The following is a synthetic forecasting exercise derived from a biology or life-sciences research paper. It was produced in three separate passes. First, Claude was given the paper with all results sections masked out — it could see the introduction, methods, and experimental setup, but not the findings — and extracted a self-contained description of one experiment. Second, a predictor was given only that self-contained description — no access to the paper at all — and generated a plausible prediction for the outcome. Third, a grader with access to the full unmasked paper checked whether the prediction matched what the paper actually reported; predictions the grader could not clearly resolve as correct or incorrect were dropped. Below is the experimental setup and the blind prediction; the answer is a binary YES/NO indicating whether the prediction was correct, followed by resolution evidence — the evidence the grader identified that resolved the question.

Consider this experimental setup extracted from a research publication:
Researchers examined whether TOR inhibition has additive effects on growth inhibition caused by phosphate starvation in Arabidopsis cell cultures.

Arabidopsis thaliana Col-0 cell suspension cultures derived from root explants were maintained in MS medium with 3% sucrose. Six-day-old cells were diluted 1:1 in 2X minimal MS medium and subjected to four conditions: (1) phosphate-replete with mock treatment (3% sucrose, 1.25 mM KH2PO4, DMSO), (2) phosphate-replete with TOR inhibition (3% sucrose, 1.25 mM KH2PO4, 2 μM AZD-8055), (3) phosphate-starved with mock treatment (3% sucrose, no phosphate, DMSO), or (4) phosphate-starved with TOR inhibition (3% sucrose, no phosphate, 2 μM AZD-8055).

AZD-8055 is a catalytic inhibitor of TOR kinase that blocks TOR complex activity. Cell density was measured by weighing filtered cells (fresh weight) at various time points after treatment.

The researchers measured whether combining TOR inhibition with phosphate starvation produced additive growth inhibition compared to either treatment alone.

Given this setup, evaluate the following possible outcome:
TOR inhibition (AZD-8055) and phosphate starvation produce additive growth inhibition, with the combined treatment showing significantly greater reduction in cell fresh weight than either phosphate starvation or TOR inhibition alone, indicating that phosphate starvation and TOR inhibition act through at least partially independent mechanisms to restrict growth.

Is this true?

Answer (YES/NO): NO